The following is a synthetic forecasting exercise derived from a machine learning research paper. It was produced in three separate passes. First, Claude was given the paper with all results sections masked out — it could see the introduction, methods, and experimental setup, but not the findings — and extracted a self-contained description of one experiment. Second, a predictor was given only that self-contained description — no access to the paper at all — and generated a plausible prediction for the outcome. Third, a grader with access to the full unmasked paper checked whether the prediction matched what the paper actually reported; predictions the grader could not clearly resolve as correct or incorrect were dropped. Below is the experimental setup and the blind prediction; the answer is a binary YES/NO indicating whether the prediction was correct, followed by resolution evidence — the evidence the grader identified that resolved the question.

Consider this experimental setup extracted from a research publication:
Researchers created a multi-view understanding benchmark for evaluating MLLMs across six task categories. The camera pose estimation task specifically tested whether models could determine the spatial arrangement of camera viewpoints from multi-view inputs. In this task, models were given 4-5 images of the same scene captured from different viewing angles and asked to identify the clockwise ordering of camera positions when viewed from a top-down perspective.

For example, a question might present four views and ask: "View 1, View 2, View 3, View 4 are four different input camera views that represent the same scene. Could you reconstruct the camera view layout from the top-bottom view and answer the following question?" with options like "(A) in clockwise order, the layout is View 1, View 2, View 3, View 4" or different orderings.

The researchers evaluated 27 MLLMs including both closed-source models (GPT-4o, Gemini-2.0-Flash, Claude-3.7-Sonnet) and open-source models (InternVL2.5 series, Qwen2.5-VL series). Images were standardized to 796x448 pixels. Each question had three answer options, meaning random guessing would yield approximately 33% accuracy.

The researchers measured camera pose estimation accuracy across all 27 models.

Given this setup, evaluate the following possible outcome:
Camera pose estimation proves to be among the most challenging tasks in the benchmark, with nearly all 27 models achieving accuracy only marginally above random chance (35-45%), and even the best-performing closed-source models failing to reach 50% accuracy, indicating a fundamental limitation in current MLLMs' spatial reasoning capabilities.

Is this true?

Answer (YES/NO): NO